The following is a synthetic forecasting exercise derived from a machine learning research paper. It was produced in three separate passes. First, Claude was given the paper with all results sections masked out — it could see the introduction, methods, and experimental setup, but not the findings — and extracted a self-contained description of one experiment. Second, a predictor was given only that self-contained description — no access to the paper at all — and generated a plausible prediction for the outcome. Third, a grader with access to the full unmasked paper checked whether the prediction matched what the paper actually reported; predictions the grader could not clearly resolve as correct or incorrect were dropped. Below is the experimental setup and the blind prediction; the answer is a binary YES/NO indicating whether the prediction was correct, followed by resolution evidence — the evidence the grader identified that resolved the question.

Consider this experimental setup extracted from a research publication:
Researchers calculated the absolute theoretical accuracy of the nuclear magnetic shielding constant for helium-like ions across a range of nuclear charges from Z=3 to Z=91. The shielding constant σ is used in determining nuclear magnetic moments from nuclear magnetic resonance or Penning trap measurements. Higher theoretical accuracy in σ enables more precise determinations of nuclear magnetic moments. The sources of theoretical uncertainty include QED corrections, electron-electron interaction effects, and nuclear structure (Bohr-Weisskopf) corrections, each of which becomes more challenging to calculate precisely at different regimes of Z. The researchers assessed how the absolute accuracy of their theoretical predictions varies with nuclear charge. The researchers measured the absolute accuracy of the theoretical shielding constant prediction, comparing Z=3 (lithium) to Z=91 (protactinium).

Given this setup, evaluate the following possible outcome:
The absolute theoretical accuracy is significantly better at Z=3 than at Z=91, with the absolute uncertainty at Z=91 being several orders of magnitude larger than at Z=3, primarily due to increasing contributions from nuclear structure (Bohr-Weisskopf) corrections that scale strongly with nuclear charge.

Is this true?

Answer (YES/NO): YES